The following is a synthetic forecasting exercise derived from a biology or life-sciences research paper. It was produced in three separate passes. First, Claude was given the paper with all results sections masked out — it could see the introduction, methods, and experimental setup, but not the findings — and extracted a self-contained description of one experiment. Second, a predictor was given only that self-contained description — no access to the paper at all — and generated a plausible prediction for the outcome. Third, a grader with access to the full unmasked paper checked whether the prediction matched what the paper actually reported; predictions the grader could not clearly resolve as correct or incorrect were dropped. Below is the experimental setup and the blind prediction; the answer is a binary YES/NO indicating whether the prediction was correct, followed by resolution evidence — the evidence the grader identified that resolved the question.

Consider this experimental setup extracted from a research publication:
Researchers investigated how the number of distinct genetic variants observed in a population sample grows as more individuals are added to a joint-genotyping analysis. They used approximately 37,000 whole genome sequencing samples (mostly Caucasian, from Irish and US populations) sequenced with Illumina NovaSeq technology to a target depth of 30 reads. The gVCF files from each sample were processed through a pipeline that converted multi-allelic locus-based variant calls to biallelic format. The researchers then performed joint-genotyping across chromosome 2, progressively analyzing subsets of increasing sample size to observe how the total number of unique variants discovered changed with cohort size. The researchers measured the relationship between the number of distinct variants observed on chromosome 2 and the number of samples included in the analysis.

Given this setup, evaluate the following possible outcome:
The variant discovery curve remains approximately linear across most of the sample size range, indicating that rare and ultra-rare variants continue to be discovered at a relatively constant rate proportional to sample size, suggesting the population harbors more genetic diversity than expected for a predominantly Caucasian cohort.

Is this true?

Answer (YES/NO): NO